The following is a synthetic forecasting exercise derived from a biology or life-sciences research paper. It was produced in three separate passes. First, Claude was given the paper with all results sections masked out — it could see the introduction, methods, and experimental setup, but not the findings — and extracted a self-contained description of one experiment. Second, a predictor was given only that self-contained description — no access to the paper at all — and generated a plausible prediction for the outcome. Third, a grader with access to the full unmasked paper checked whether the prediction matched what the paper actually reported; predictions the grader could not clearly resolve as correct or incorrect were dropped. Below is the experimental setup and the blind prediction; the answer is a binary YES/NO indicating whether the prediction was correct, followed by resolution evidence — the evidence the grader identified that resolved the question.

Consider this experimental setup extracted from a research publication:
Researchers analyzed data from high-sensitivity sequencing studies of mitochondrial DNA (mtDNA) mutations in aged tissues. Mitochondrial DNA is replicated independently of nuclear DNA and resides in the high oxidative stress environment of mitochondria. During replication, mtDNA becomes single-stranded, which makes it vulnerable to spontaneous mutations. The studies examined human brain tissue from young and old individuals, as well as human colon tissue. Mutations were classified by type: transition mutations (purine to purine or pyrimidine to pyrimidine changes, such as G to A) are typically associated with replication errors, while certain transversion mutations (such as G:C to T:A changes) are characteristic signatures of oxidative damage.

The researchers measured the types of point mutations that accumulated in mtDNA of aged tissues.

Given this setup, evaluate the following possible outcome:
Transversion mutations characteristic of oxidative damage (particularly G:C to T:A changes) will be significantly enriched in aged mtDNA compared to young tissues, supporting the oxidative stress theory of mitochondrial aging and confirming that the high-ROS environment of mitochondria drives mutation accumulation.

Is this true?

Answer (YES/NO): NO